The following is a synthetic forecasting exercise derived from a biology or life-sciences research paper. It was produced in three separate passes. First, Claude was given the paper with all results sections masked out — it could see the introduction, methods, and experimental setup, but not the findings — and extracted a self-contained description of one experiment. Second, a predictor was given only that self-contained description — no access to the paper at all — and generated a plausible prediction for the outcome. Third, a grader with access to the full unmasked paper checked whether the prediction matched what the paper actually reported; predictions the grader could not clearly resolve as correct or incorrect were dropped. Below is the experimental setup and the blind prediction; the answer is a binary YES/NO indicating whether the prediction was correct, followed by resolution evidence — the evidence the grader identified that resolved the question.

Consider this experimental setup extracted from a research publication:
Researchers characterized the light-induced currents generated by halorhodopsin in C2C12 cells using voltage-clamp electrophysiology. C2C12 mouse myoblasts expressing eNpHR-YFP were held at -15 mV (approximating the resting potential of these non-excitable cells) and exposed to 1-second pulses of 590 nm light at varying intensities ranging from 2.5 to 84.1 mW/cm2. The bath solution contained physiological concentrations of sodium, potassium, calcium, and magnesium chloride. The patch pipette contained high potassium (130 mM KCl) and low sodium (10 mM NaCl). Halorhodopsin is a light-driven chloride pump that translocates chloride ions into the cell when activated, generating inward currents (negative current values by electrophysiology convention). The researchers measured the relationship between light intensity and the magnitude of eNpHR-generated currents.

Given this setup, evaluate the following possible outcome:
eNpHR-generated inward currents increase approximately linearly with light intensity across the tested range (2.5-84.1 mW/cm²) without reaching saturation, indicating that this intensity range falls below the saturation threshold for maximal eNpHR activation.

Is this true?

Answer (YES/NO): NO